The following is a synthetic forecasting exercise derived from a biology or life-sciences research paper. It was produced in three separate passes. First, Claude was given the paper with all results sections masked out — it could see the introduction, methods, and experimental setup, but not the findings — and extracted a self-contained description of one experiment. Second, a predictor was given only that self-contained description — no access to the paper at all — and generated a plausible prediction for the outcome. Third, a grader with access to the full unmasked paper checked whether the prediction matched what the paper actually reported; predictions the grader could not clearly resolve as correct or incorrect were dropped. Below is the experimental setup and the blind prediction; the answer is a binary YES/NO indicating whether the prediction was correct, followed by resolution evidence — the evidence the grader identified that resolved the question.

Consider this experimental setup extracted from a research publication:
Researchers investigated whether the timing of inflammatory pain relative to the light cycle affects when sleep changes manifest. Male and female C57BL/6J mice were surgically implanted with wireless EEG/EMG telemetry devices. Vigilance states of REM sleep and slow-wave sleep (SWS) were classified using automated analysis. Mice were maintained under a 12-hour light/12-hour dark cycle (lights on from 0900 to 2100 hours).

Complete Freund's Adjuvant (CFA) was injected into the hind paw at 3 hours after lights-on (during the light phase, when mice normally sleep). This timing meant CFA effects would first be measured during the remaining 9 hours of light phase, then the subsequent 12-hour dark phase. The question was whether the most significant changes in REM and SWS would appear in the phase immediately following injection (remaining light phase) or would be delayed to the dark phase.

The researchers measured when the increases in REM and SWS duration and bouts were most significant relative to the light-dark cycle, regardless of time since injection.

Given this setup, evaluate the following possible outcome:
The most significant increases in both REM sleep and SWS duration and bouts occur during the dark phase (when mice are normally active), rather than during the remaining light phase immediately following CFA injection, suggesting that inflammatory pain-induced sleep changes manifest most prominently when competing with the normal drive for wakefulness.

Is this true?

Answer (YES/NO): YES